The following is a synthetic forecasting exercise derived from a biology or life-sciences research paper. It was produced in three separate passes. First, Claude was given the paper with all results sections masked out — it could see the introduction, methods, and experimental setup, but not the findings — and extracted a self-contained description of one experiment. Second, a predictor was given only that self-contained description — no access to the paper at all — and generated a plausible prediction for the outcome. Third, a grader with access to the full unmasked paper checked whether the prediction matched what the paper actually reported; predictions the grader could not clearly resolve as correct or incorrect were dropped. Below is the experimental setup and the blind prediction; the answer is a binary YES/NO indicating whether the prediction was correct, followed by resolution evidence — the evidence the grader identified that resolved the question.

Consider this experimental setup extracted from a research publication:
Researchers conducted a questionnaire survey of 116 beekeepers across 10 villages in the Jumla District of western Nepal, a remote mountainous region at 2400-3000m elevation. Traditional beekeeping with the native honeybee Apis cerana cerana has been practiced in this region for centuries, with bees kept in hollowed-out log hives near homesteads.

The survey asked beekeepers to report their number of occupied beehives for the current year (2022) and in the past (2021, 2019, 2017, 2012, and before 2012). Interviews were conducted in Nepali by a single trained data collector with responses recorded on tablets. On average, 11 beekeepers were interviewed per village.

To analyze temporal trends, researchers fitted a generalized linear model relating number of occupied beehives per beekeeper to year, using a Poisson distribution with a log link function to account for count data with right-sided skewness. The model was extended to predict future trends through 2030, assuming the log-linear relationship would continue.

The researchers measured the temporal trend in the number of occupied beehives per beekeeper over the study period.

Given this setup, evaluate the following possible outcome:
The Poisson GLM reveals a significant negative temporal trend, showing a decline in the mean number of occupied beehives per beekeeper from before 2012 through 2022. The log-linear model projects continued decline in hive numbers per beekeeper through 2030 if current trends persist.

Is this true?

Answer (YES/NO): YES